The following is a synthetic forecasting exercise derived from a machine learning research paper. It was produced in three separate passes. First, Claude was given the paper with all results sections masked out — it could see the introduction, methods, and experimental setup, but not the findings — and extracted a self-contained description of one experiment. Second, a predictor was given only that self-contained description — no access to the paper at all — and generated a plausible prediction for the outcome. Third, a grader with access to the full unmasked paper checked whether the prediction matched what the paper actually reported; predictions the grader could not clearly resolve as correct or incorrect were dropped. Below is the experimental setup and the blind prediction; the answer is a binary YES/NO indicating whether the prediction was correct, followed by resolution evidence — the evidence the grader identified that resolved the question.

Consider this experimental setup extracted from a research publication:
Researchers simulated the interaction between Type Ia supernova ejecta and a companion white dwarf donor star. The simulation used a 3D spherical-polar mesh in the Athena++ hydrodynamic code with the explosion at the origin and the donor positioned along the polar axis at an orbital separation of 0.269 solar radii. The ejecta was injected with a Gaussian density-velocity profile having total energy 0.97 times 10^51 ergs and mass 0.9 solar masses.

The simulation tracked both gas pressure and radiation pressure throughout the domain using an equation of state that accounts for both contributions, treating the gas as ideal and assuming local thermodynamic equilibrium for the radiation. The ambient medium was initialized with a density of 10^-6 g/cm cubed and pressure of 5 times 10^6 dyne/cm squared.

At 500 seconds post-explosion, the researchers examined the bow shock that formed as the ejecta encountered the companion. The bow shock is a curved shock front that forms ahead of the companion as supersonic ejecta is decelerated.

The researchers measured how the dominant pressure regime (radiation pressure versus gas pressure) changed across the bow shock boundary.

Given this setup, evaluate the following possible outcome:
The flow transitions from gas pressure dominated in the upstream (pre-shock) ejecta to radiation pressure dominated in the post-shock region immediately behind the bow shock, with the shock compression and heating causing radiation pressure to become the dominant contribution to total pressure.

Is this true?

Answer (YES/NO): YES